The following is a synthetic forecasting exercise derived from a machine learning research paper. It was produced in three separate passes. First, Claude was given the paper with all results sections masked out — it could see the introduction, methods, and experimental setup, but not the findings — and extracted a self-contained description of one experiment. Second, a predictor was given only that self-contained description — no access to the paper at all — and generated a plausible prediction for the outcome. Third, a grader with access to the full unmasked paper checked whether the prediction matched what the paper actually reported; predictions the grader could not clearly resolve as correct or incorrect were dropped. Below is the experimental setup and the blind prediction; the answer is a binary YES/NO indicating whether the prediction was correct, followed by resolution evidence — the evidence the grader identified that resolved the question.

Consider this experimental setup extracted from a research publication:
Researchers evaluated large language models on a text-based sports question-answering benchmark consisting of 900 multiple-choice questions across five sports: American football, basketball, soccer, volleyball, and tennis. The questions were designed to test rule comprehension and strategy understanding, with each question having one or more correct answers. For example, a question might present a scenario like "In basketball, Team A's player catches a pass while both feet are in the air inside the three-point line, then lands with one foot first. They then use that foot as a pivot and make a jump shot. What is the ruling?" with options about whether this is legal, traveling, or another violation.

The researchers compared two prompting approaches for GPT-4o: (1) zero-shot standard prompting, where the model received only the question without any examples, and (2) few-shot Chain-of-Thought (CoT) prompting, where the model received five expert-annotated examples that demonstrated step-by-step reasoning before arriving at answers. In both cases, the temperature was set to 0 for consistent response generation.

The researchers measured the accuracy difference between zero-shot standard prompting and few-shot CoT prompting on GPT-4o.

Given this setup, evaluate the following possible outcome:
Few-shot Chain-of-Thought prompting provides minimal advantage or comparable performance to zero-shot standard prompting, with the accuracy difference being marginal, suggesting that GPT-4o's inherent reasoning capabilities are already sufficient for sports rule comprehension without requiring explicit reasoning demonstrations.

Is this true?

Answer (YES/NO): YES